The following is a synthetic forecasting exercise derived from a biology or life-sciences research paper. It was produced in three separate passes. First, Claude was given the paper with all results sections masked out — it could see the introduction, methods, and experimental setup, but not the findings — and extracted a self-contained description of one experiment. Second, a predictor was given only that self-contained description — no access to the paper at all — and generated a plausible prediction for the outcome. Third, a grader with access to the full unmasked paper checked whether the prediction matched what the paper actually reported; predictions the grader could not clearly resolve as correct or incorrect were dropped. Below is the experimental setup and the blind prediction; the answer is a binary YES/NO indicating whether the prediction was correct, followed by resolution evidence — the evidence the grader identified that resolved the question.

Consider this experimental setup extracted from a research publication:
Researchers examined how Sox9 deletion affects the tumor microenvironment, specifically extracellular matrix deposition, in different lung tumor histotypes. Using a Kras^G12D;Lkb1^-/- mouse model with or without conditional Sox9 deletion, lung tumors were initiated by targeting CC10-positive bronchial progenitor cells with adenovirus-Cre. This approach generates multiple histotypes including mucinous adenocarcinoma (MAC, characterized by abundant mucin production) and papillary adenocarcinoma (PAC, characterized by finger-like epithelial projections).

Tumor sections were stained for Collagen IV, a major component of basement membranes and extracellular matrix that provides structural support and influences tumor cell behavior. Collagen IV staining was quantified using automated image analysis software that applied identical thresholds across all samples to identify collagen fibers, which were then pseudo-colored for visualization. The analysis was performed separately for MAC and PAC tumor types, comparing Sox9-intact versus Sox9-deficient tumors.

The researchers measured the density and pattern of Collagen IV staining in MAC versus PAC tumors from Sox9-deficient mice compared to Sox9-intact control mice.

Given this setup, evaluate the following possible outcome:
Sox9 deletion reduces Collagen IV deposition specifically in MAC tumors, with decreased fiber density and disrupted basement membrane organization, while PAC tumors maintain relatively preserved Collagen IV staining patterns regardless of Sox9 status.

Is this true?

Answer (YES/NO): NO